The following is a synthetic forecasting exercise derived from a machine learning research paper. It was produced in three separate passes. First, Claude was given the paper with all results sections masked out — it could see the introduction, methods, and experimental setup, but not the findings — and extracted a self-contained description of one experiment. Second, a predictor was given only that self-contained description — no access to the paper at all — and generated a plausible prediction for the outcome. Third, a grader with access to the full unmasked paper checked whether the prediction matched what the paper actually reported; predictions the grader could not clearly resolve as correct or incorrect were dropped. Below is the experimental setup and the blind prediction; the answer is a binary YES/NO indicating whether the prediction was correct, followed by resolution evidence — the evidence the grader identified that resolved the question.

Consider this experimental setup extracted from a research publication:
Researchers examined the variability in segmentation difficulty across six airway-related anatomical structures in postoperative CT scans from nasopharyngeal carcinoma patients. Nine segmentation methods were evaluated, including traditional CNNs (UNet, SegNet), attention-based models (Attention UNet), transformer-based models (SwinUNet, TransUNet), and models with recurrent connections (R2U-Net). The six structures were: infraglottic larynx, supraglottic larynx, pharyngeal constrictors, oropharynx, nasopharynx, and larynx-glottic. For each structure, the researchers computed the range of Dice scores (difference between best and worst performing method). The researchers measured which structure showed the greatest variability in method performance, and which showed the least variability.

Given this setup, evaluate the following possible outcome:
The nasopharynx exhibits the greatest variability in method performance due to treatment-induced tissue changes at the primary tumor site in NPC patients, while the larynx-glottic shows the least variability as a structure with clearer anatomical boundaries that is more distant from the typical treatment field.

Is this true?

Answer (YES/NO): NO